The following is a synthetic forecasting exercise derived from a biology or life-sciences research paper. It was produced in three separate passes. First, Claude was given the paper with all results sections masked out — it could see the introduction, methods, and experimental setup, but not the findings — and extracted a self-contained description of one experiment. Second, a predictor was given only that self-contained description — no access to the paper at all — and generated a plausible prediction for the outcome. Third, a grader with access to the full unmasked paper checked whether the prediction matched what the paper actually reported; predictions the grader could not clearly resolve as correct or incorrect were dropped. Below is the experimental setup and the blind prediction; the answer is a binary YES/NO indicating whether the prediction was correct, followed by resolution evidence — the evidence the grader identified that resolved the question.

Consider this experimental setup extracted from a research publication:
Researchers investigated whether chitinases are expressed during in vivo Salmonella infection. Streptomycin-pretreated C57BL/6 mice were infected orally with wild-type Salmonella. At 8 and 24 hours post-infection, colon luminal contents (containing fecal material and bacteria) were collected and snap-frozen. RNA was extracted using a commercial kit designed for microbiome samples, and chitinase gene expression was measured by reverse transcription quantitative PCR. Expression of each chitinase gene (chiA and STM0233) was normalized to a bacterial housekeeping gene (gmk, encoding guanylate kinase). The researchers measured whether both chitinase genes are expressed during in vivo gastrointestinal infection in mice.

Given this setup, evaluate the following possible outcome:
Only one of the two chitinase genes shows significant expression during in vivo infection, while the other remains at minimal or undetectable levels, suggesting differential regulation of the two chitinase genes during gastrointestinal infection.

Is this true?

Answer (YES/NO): NO